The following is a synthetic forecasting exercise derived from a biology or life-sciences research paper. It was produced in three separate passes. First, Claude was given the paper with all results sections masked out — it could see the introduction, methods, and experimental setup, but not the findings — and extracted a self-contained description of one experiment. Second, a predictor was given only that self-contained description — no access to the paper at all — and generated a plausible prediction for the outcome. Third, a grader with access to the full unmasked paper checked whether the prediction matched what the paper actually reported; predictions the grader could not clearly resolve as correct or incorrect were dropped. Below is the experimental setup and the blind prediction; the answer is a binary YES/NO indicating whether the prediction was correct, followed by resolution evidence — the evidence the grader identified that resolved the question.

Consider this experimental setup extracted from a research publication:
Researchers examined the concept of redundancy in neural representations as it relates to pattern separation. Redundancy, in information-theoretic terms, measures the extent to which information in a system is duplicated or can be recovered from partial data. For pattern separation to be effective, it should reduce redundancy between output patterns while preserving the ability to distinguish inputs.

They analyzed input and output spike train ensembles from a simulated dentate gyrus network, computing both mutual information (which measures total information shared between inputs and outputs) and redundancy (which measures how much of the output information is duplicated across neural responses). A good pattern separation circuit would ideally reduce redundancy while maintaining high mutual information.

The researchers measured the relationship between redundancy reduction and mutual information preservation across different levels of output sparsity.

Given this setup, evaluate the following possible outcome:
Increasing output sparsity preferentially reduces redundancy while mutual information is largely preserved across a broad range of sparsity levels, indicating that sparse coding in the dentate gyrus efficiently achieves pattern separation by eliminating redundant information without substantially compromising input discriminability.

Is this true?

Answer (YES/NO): NO